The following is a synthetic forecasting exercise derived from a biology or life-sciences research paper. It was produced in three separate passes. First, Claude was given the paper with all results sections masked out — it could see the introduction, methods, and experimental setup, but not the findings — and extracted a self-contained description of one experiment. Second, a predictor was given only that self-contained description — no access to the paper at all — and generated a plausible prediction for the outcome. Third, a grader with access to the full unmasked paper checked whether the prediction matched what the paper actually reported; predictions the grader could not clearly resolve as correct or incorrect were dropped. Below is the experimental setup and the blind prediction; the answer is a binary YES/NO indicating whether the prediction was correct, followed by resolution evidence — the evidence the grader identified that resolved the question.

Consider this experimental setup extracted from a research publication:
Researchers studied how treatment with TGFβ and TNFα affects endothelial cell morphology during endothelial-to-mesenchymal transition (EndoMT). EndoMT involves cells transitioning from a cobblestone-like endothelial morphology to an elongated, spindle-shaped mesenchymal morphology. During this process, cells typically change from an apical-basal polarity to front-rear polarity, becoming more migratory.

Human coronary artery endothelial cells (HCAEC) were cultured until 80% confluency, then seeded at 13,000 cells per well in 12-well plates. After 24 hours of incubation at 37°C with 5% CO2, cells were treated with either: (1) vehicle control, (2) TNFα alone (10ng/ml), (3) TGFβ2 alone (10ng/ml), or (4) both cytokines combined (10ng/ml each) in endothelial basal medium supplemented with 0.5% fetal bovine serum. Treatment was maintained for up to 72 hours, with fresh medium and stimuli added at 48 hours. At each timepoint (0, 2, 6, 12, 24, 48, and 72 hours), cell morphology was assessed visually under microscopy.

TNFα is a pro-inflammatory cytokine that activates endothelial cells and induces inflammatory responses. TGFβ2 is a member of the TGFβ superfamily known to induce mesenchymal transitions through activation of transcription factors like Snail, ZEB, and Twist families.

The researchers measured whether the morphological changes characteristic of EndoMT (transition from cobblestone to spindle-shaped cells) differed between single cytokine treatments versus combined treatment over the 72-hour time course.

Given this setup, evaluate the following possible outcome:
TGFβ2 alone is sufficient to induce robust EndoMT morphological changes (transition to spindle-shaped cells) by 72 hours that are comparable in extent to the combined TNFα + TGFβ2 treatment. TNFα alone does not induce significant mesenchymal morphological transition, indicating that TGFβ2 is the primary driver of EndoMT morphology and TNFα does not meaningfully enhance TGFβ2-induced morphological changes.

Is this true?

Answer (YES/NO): NO